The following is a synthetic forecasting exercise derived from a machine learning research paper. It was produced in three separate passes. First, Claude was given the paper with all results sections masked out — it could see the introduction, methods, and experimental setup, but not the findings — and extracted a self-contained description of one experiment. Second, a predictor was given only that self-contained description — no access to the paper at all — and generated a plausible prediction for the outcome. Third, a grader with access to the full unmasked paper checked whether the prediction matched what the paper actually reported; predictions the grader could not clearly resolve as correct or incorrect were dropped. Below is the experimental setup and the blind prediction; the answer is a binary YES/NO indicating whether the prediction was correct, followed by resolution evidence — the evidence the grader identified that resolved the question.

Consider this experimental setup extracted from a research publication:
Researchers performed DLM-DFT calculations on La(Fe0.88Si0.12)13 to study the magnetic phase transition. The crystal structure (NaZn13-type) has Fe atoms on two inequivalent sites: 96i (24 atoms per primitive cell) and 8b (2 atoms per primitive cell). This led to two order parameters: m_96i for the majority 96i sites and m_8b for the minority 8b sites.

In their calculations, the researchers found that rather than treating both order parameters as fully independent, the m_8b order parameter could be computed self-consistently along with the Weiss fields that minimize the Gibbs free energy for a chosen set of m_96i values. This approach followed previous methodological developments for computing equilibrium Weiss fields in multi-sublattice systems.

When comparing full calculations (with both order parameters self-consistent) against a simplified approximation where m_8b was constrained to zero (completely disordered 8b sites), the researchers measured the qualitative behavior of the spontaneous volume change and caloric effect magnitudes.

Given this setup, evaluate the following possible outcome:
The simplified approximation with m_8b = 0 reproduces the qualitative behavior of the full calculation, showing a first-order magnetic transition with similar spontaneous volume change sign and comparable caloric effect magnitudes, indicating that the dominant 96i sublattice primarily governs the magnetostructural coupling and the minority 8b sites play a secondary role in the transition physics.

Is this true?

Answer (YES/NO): YES